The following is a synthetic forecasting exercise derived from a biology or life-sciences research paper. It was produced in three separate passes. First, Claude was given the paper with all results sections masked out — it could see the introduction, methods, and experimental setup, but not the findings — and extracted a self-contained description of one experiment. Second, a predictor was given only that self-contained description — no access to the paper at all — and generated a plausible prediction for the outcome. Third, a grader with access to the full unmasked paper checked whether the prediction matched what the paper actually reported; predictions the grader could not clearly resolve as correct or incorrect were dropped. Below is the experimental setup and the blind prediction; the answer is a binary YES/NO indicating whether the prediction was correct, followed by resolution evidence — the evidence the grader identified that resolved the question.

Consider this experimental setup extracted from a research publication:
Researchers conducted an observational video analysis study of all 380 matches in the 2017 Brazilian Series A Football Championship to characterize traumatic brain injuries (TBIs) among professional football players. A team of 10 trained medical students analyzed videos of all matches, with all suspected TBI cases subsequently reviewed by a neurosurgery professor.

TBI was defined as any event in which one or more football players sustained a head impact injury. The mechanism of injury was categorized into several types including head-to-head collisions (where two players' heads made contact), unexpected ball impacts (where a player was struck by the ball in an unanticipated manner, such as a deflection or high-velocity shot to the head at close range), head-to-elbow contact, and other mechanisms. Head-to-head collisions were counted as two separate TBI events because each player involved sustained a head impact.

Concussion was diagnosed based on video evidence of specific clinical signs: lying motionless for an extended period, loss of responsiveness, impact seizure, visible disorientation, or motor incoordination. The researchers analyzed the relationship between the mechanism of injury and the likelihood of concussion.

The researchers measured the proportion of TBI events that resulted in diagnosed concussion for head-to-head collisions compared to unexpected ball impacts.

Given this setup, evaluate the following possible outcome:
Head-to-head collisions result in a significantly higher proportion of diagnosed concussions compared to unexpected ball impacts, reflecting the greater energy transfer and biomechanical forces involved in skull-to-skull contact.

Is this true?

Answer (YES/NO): NO